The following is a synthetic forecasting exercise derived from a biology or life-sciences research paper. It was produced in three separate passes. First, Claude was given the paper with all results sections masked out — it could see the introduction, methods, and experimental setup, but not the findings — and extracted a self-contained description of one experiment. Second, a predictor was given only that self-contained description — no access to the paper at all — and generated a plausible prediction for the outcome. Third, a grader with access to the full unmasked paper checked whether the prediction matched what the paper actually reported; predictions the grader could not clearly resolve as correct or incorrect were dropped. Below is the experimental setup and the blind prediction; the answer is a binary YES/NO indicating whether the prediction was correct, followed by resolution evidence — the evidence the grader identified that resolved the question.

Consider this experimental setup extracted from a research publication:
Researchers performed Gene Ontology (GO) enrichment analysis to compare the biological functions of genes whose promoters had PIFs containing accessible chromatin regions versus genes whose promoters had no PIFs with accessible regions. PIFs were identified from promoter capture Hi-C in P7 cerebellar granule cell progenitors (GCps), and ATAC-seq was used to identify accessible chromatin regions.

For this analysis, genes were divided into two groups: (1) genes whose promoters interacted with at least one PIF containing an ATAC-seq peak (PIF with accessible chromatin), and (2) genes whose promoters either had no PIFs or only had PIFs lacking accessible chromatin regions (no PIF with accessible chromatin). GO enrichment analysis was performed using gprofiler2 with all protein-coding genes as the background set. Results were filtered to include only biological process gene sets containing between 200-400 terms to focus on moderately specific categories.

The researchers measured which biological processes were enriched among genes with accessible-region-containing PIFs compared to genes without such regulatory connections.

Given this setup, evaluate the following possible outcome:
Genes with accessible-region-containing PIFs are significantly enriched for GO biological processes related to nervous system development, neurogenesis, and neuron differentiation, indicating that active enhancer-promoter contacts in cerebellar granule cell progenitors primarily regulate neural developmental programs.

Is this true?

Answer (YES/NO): YES